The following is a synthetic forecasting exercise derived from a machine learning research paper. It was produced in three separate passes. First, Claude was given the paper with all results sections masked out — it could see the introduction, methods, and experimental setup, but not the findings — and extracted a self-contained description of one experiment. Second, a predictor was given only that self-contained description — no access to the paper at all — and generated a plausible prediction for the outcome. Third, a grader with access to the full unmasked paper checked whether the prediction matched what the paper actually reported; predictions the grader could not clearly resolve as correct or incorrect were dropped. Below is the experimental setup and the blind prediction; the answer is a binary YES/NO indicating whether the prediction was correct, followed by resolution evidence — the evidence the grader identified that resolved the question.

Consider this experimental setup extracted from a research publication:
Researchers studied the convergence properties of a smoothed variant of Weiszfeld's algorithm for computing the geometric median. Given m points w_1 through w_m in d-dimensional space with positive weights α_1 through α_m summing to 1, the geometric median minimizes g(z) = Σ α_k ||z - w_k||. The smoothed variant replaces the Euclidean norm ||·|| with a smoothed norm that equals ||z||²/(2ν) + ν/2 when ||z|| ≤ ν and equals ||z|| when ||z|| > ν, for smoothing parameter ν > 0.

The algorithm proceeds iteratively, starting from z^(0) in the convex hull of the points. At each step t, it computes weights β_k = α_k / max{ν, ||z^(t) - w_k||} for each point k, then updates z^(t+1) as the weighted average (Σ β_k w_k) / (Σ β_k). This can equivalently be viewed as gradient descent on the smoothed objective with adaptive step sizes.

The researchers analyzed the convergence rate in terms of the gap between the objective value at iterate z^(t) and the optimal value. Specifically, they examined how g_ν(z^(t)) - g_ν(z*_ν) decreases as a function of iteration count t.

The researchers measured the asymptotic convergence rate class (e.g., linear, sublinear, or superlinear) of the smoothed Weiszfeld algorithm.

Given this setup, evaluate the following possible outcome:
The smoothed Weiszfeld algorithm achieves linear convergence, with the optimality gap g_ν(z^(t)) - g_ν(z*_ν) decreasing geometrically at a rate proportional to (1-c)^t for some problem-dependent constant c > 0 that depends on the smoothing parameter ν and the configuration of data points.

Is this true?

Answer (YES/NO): NO